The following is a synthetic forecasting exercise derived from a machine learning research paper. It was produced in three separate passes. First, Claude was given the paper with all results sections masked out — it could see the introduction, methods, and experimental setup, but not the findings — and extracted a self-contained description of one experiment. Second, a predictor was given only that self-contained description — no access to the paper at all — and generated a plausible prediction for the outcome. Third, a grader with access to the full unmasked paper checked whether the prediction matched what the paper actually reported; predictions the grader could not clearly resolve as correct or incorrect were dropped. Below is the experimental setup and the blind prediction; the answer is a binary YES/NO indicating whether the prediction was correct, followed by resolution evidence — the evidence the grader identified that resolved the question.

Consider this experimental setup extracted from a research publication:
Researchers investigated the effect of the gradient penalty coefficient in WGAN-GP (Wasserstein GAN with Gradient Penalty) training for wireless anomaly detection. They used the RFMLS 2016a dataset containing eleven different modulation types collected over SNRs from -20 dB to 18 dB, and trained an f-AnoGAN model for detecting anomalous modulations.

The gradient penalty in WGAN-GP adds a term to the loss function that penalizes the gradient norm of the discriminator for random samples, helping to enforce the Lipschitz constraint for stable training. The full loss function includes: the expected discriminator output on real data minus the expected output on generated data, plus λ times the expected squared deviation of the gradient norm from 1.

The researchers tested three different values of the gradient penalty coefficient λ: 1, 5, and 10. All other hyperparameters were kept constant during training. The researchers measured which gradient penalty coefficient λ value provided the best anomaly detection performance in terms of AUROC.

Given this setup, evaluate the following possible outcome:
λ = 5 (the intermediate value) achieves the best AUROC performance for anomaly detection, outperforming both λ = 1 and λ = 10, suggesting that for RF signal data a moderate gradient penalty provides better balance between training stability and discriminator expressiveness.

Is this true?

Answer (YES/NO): NO